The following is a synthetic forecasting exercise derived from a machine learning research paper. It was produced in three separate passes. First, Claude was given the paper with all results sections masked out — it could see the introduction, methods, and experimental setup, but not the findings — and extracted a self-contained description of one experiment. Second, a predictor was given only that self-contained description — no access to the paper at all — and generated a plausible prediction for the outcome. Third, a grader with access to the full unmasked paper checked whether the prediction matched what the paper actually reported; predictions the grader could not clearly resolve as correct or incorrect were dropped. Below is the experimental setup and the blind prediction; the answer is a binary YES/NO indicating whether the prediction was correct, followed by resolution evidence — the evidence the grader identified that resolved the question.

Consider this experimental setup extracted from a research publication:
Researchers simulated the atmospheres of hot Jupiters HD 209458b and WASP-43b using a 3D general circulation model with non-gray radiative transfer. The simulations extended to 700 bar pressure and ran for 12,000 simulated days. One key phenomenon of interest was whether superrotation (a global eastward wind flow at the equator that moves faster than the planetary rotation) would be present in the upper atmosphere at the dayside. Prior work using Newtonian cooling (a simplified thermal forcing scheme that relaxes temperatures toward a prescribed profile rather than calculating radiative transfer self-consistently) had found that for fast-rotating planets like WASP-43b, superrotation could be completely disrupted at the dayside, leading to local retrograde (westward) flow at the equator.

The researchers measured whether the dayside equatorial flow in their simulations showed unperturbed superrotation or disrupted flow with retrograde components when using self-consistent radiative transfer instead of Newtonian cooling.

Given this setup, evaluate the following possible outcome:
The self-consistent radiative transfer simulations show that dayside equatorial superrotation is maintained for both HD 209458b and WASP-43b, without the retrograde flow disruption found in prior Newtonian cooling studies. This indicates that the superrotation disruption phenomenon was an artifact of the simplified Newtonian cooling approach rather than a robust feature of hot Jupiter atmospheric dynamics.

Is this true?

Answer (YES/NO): YES